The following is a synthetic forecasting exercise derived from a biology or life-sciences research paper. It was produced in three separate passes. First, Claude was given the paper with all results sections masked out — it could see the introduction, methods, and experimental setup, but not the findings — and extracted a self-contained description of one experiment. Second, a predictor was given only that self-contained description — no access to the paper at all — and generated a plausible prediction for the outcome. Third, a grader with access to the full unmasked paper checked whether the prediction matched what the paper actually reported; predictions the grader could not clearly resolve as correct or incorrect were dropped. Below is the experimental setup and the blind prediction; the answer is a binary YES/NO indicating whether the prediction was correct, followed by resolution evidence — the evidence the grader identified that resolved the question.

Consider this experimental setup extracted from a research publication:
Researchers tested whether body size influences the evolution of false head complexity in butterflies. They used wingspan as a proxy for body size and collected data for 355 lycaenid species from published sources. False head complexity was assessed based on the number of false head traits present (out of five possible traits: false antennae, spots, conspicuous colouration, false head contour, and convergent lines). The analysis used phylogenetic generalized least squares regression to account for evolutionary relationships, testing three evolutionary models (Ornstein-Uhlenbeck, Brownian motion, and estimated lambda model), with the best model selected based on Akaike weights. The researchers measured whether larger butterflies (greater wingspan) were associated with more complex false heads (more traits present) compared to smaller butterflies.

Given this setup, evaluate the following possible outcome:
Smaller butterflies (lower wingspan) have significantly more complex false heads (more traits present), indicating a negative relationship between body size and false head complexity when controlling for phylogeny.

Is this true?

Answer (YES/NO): NO